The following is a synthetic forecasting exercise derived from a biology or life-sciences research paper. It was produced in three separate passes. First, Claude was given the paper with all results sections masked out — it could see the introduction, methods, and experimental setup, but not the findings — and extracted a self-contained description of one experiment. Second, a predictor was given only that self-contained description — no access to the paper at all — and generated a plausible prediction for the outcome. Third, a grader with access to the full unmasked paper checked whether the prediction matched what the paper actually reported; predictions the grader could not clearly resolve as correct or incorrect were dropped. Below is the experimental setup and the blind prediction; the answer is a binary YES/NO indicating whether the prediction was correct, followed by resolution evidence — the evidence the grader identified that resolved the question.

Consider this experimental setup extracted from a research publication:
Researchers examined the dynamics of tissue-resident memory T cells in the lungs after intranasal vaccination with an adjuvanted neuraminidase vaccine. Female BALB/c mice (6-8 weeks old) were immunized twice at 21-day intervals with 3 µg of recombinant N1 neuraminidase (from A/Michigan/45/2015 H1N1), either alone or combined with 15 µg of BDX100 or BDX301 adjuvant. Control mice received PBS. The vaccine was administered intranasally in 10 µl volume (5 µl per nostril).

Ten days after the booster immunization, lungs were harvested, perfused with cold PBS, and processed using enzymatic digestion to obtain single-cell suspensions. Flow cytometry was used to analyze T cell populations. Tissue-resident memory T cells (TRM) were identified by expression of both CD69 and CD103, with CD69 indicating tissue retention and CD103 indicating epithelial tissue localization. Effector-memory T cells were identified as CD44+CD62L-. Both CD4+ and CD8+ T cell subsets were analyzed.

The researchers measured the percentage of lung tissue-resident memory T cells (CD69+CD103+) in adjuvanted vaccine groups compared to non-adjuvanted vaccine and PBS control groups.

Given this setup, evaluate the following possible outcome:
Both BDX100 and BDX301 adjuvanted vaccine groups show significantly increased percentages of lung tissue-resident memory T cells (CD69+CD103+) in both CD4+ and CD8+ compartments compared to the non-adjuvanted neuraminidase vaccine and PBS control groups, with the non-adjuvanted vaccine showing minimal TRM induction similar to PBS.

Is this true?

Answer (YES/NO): YES